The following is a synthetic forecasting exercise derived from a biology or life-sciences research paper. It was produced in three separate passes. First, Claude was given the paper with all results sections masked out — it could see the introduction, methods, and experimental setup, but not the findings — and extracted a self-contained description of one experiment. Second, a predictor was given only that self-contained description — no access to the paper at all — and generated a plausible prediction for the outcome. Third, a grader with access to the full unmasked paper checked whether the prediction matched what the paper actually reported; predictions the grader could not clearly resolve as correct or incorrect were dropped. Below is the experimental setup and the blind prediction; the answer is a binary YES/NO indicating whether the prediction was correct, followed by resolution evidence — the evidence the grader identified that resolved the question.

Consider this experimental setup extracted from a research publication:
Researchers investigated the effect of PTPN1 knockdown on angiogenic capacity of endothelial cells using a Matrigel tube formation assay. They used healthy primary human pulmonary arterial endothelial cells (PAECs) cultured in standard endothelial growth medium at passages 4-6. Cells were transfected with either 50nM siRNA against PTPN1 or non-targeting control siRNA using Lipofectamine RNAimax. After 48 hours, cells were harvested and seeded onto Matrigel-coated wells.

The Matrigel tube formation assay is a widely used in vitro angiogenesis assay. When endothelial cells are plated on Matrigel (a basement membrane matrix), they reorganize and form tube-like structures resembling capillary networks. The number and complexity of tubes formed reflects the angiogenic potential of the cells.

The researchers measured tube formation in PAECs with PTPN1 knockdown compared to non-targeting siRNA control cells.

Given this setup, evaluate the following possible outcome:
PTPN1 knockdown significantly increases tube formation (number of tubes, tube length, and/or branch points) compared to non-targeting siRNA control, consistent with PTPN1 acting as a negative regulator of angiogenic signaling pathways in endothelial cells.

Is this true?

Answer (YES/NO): NO